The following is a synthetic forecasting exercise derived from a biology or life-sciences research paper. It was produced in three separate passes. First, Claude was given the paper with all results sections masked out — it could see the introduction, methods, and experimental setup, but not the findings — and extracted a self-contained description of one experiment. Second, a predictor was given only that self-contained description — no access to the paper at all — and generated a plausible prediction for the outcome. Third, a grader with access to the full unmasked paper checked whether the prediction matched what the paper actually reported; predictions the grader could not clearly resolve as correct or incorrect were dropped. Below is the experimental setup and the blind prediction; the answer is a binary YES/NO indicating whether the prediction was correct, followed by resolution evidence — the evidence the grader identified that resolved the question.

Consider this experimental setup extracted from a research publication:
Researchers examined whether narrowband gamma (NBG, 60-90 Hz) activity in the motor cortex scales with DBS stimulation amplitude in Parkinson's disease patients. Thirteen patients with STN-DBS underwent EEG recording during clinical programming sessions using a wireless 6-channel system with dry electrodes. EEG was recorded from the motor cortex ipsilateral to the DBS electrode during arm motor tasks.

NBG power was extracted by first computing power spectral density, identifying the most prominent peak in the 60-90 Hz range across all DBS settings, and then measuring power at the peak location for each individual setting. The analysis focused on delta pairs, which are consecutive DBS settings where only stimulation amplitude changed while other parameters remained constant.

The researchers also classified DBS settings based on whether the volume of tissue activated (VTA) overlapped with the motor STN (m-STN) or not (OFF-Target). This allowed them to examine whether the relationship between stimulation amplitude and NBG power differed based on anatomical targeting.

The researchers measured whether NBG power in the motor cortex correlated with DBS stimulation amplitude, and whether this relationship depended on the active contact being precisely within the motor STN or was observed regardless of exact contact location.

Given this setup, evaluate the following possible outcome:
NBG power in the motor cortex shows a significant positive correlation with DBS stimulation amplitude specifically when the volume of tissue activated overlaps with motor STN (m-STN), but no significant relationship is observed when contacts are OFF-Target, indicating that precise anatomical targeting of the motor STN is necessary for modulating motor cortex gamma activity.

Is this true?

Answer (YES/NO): NO